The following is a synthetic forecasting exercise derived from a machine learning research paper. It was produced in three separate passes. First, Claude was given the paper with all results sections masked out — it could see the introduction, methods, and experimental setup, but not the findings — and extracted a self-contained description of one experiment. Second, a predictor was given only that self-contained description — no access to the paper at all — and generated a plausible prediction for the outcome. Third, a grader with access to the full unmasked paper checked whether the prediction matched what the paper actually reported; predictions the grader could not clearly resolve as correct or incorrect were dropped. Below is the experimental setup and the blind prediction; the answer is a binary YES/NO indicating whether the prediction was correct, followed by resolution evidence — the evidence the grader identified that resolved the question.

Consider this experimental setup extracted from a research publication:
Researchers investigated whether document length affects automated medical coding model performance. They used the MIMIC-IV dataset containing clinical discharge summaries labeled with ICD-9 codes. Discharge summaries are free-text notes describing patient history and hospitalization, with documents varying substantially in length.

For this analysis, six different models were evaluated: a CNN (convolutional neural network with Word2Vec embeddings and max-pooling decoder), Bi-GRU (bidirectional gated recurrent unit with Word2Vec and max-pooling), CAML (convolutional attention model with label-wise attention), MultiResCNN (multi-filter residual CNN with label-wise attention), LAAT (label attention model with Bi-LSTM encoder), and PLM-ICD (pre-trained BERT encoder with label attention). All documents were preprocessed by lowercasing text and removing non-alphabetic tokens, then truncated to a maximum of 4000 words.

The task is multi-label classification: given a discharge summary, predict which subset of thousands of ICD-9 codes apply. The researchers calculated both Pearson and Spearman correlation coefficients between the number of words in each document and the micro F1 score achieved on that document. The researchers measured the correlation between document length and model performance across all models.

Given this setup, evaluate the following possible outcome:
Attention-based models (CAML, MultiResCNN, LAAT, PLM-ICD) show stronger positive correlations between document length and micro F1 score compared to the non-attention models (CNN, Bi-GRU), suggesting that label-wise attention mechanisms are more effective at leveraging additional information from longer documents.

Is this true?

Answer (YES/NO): NO